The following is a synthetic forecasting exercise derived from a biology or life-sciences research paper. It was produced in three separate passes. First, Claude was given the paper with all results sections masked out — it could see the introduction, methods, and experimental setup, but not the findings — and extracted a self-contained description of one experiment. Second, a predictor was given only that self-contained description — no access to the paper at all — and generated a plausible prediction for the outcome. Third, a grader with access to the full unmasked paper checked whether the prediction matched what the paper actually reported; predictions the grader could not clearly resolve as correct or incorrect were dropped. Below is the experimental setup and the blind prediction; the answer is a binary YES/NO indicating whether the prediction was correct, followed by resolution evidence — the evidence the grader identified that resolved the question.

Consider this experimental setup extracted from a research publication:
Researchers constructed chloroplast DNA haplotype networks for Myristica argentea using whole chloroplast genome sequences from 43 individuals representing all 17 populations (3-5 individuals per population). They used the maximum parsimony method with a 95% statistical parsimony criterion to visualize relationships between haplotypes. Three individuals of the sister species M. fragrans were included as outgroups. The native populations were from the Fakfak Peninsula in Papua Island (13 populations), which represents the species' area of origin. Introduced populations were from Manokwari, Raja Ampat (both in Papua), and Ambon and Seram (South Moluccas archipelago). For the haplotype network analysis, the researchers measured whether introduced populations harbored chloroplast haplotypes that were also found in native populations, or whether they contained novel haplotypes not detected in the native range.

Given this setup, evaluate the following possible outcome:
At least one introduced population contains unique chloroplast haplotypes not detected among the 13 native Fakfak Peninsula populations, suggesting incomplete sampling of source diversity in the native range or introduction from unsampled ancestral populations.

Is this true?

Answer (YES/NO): YES